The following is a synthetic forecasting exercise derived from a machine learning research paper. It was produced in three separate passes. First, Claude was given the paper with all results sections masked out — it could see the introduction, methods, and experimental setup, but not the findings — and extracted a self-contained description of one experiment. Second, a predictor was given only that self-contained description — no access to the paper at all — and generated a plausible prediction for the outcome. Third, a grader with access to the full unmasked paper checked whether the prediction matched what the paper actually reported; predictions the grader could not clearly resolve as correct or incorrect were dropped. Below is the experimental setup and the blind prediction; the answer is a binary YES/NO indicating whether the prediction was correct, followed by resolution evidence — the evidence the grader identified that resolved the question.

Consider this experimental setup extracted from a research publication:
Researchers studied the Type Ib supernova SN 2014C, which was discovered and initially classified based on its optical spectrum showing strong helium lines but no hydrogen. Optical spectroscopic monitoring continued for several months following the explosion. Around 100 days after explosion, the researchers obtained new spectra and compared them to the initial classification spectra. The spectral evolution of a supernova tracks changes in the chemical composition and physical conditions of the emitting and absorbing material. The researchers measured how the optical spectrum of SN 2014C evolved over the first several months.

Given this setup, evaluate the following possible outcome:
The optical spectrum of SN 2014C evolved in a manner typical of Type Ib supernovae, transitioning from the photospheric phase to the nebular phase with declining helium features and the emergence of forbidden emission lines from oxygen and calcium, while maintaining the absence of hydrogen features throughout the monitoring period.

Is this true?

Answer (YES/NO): NO